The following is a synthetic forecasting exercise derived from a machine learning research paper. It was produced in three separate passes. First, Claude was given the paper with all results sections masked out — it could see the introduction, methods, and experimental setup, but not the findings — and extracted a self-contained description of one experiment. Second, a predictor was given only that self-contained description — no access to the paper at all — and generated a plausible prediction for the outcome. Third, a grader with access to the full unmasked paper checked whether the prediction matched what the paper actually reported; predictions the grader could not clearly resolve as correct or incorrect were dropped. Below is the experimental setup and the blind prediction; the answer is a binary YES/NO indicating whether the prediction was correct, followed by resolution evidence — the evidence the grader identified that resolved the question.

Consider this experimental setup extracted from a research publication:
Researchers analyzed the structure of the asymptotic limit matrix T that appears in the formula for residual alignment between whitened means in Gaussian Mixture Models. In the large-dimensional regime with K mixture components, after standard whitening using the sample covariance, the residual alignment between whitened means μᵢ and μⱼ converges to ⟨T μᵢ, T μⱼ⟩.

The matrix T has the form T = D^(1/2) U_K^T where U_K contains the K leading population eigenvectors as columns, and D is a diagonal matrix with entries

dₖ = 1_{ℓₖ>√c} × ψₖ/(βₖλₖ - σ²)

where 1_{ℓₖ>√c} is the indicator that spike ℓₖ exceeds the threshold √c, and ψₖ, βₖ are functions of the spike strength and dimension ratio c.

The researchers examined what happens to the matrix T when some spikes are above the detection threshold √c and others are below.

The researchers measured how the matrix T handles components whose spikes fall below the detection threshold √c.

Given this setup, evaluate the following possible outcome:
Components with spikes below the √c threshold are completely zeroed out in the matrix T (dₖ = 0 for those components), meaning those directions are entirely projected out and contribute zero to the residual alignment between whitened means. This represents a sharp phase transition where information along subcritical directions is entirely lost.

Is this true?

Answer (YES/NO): YES